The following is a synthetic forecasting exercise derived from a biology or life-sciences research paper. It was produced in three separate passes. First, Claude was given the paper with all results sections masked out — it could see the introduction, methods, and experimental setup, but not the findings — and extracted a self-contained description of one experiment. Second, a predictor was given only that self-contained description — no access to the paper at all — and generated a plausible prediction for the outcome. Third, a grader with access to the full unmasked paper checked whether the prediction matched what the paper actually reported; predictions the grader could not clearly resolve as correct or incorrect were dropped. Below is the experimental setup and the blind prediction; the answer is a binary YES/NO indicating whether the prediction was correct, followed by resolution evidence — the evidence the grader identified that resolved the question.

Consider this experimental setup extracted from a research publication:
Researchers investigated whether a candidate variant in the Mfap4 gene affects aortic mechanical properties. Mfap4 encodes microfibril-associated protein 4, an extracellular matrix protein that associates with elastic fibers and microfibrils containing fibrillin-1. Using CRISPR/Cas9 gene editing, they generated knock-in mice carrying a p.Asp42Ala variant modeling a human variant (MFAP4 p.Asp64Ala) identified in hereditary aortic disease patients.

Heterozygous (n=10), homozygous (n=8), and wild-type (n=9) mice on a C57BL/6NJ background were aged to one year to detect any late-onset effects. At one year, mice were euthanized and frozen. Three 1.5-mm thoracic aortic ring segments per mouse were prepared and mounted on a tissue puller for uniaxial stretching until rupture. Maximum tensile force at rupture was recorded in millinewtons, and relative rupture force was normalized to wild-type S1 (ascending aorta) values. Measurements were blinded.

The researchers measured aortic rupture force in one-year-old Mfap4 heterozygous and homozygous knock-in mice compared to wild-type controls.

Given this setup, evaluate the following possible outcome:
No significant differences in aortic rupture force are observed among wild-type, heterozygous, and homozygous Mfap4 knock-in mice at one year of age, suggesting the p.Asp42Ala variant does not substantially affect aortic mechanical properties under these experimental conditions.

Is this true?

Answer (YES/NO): YES